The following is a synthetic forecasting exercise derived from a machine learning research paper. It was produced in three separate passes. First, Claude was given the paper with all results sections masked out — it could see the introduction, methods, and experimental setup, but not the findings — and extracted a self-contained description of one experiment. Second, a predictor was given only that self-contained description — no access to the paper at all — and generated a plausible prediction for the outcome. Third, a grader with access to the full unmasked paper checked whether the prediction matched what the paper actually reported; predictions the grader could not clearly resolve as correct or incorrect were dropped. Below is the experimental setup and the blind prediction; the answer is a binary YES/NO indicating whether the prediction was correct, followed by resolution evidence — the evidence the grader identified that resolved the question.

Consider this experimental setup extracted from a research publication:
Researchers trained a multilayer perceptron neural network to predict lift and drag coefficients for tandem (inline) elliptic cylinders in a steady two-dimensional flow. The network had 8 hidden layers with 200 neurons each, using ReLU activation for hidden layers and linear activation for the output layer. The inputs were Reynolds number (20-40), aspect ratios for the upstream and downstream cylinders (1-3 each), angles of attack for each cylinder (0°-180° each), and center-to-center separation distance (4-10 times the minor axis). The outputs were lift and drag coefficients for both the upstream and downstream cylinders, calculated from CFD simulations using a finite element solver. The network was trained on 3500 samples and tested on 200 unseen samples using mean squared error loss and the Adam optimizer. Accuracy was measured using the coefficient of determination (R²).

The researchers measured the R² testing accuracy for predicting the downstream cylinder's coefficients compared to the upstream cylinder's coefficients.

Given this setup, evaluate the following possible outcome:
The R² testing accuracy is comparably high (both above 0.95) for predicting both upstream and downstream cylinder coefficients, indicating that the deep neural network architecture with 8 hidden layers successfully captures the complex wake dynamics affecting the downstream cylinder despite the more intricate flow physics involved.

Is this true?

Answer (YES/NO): YES